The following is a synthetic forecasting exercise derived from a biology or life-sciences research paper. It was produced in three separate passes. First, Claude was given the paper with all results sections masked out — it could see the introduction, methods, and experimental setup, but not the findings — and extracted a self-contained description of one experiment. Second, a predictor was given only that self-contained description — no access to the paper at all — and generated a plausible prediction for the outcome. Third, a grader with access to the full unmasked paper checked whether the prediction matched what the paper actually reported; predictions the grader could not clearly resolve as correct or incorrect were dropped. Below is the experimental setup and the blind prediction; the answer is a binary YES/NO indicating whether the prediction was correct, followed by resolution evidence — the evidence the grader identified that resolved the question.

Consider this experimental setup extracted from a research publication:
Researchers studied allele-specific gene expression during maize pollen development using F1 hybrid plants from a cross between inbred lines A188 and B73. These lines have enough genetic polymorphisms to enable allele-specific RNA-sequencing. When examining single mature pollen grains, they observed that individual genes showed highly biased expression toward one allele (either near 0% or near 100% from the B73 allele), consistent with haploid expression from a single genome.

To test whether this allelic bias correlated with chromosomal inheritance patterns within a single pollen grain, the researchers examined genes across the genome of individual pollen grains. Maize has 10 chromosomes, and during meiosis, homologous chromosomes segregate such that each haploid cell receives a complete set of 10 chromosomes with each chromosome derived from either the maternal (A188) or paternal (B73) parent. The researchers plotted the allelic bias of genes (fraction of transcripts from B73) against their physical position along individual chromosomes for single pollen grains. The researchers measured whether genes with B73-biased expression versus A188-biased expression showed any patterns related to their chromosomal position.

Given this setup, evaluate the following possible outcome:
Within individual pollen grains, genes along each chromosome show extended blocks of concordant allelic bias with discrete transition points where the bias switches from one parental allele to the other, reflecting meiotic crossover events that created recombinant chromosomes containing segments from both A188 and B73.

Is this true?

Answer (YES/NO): YES